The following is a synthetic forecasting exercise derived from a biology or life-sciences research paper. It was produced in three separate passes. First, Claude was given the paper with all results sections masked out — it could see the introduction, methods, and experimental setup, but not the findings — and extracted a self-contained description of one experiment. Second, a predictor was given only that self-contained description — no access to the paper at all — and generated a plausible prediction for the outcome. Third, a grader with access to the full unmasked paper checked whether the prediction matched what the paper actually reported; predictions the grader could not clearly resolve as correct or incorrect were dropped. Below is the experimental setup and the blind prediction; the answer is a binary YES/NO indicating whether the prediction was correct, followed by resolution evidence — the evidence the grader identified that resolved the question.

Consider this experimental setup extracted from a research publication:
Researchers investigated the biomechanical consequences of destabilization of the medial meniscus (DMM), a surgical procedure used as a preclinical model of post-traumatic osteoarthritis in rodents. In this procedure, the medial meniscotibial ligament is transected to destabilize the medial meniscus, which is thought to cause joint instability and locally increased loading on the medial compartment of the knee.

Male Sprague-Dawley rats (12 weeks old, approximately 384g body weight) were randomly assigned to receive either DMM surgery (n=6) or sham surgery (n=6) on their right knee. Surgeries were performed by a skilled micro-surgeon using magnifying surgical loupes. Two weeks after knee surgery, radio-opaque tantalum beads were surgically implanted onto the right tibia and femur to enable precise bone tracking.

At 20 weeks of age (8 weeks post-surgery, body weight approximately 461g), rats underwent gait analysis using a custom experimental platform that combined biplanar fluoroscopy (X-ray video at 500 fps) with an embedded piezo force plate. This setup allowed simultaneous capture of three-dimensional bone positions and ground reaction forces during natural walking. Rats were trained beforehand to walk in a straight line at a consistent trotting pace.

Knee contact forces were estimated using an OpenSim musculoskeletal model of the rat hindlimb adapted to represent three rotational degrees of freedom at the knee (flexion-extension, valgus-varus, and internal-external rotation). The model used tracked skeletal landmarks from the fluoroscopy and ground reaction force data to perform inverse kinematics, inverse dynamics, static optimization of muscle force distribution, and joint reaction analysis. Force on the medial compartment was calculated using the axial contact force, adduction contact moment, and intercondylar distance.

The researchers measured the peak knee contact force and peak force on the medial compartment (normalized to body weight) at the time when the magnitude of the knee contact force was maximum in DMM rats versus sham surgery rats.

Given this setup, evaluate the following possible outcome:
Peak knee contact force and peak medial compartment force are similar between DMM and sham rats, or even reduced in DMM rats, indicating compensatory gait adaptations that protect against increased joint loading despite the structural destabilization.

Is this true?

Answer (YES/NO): YES